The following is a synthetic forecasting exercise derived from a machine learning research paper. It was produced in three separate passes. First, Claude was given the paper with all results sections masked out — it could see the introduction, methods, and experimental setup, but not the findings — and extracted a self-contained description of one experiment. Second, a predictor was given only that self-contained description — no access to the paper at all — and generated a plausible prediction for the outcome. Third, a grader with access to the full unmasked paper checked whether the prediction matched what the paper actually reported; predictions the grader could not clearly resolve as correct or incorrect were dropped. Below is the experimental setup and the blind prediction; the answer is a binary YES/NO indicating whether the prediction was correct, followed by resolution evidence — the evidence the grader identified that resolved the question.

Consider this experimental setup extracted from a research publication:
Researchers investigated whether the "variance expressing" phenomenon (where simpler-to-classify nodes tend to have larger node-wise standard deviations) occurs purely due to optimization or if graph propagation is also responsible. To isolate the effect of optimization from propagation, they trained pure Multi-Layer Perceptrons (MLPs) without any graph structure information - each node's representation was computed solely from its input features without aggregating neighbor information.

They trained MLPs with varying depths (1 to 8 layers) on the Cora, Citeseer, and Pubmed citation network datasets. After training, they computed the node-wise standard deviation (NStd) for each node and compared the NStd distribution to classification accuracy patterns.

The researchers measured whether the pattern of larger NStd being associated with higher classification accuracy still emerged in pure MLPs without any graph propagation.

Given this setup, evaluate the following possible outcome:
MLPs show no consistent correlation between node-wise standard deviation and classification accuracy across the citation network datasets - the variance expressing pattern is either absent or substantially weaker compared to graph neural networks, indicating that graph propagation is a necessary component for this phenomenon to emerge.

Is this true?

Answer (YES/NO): NO